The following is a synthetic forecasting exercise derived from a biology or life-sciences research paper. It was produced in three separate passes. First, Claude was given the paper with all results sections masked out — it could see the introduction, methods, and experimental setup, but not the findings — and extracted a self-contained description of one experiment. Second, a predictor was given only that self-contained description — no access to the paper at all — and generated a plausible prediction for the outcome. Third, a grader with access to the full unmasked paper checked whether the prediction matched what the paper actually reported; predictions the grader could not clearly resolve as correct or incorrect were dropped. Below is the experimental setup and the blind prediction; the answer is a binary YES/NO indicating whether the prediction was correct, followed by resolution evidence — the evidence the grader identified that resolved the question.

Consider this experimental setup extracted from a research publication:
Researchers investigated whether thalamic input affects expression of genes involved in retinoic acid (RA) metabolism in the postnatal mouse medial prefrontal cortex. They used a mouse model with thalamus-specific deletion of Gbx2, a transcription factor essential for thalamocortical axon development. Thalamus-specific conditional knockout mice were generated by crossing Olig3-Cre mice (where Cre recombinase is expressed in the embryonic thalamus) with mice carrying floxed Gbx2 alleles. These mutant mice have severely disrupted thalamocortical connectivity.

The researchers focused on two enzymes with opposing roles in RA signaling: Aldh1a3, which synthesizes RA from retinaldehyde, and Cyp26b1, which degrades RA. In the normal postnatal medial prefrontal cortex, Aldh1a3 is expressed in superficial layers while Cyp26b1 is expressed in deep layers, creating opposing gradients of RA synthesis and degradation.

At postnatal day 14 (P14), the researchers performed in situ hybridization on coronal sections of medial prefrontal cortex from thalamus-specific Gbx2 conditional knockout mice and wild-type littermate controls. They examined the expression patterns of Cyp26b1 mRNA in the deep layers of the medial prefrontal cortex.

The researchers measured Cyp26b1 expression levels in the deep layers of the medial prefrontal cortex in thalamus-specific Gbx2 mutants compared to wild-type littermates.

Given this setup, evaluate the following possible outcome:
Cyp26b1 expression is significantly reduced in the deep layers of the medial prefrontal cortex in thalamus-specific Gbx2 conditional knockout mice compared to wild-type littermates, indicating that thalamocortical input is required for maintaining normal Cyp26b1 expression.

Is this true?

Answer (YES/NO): YES